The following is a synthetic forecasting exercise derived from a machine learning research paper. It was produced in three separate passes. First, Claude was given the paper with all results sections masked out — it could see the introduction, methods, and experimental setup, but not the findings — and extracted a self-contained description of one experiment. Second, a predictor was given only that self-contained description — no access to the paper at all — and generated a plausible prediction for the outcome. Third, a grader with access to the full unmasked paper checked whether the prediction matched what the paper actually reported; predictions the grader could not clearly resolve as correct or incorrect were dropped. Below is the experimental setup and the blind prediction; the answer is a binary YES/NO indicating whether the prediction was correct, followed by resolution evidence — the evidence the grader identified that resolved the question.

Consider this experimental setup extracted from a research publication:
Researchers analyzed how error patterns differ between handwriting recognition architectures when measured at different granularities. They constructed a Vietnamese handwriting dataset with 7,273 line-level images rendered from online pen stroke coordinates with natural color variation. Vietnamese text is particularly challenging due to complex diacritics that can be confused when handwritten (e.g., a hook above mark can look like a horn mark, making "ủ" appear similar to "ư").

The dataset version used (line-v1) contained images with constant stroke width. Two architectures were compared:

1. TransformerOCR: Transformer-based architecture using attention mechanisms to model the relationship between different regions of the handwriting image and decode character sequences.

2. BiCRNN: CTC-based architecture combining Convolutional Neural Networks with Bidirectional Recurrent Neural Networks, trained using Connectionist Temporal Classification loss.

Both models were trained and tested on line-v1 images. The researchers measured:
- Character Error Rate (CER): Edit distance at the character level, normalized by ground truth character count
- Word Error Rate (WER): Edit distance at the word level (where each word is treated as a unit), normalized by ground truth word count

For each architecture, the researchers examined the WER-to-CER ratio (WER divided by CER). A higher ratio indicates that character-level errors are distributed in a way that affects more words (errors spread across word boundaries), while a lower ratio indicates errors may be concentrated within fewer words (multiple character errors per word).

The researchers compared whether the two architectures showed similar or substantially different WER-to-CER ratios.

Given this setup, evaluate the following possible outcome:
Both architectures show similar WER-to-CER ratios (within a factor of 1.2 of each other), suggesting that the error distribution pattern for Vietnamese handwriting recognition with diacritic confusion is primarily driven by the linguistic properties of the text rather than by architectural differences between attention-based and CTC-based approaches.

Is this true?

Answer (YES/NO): NO